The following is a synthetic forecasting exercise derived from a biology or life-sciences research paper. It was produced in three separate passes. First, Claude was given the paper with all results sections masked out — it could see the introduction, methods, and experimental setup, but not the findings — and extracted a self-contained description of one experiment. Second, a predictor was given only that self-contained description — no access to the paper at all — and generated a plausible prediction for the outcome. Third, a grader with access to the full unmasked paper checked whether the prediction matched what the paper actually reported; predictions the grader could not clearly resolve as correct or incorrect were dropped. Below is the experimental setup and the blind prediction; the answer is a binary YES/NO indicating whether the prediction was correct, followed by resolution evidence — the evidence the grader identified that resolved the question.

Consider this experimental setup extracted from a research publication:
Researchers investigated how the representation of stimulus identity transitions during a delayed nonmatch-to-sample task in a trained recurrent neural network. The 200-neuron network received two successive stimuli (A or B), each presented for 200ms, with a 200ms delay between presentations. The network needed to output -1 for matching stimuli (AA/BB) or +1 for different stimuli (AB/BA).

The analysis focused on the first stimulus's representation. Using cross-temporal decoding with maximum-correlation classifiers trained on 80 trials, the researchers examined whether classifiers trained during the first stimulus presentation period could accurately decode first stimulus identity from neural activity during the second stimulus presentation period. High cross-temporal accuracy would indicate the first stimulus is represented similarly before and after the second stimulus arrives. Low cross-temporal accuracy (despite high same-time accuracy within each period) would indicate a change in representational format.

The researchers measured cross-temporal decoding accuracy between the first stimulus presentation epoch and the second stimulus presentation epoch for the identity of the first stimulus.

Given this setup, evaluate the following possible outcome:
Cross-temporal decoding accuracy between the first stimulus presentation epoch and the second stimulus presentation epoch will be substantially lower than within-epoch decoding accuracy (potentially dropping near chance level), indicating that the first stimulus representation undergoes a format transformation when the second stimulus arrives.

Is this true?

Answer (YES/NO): YES